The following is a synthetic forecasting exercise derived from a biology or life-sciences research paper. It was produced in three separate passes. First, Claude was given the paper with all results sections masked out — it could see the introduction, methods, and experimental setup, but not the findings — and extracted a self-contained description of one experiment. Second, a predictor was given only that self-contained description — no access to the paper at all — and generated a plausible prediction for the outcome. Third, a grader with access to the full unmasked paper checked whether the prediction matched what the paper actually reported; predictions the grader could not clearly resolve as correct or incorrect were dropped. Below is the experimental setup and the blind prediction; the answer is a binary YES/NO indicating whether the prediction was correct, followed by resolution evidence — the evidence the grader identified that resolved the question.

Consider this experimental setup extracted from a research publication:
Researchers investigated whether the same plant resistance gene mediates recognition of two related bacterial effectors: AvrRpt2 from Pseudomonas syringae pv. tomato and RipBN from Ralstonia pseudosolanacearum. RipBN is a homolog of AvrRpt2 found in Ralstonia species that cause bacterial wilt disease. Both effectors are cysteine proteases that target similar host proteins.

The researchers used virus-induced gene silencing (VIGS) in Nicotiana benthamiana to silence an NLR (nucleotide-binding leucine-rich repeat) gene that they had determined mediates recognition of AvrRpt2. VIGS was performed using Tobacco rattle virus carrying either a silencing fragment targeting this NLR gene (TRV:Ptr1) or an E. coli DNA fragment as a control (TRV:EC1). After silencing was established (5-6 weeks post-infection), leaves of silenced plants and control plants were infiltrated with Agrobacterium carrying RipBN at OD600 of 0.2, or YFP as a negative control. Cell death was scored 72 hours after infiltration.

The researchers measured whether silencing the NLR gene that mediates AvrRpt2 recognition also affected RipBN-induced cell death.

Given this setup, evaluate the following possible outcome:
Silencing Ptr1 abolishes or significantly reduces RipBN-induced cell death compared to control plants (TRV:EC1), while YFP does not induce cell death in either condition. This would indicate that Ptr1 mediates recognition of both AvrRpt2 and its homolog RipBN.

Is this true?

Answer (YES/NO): YES